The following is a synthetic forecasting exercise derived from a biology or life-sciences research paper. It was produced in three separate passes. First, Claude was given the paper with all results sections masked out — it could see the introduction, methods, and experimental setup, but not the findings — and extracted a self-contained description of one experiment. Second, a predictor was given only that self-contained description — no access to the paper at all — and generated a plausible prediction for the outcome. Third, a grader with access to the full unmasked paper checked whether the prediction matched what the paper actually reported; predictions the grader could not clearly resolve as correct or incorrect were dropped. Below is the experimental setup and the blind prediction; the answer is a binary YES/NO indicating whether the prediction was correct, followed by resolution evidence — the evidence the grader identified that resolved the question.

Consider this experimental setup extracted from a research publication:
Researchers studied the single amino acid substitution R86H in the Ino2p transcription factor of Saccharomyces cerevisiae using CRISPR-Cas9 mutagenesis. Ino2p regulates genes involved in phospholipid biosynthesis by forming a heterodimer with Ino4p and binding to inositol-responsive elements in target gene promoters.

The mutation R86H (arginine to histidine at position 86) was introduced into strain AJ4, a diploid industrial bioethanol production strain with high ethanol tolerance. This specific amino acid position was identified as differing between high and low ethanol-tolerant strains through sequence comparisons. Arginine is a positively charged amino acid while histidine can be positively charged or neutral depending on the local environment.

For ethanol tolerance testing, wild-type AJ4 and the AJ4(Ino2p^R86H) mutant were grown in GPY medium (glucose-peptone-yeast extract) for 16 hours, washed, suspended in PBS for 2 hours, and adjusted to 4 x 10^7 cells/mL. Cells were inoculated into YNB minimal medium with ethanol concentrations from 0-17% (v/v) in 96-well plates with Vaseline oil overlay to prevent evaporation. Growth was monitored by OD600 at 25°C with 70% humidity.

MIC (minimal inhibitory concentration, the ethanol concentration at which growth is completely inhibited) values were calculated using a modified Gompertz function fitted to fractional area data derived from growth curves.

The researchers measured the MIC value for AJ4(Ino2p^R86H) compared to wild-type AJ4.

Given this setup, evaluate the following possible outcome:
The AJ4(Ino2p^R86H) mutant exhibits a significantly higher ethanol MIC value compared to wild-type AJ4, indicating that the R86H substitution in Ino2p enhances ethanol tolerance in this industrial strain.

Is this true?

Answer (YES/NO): NO